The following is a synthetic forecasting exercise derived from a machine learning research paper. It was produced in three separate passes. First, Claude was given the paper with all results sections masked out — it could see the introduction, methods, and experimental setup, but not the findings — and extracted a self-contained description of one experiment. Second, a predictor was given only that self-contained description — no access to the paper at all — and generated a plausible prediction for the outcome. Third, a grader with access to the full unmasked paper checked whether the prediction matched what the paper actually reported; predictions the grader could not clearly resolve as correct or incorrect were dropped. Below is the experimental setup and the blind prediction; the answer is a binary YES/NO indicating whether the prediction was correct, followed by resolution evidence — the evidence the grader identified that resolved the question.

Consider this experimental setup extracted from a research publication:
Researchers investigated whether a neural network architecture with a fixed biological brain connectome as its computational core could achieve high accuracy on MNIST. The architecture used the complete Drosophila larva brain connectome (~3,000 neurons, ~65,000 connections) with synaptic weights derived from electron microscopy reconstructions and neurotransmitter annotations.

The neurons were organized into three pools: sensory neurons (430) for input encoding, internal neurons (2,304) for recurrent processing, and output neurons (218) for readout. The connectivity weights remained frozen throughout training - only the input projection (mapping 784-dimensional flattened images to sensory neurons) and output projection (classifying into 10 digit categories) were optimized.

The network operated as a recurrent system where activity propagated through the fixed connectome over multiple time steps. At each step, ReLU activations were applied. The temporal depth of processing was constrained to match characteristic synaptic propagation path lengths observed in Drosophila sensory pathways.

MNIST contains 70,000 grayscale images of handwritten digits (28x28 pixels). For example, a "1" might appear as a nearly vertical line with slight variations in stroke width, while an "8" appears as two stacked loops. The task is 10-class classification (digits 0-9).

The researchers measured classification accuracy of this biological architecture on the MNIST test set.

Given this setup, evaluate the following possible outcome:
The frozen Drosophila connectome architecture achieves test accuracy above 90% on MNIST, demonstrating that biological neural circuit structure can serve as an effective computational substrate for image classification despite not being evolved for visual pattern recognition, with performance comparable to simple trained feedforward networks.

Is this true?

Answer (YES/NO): YES